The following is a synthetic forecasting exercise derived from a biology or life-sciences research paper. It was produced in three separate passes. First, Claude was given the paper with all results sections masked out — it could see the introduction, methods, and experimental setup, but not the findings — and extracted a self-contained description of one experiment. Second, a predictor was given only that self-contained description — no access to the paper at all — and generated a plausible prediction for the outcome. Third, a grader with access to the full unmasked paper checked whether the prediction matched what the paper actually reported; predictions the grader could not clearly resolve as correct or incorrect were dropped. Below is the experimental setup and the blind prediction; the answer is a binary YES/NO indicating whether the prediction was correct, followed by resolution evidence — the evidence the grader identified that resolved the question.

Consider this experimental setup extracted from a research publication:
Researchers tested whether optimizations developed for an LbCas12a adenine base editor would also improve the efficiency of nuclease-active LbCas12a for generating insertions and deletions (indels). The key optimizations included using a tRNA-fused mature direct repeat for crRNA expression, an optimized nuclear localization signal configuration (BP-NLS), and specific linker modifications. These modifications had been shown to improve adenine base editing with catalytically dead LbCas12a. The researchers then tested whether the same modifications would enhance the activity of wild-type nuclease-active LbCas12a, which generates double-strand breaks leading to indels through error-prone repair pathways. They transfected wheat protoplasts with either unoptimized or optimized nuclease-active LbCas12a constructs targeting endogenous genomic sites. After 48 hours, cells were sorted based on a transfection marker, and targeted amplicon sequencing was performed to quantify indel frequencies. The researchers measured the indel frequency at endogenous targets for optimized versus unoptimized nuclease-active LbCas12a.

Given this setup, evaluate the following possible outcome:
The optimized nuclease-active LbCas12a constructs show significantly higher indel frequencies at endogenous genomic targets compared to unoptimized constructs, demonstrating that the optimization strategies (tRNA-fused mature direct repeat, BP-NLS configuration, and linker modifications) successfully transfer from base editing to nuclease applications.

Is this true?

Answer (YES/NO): YES